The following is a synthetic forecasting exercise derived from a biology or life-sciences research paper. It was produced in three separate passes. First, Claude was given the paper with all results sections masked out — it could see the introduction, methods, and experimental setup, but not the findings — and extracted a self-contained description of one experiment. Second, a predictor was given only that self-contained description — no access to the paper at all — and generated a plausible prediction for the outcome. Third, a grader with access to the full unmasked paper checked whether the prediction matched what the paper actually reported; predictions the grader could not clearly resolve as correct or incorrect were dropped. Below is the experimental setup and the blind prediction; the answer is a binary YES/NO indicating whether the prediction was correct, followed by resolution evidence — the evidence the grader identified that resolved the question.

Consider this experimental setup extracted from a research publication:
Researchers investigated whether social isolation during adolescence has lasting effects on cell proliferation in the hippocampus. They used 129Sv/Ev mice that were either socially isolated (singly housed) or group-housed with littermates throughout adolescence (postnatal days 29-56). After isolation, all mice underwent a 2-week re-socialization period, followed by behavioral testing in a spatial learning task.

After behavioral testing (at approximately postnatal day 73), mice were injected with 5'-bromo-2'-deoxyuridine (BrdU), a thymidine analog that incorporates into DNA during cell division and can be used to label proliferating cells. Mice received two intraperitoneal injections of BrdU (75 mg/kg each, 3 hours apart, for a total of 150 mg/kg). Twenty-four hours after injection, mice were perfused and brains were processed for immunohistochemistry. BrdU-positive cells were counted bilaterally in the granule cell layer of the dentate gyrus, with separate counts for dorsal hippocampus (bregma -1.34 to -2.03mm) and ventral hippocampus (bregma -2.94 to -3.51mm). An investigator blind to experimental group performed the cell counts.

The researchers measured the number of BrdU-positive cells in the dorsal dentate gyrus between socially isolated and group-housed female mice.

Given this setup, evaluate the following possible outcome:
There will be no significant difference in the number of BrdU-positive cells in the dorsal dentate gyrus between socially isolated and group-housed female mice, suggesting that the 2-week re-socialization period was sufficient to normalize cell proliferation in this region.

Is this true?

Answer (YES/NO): YES